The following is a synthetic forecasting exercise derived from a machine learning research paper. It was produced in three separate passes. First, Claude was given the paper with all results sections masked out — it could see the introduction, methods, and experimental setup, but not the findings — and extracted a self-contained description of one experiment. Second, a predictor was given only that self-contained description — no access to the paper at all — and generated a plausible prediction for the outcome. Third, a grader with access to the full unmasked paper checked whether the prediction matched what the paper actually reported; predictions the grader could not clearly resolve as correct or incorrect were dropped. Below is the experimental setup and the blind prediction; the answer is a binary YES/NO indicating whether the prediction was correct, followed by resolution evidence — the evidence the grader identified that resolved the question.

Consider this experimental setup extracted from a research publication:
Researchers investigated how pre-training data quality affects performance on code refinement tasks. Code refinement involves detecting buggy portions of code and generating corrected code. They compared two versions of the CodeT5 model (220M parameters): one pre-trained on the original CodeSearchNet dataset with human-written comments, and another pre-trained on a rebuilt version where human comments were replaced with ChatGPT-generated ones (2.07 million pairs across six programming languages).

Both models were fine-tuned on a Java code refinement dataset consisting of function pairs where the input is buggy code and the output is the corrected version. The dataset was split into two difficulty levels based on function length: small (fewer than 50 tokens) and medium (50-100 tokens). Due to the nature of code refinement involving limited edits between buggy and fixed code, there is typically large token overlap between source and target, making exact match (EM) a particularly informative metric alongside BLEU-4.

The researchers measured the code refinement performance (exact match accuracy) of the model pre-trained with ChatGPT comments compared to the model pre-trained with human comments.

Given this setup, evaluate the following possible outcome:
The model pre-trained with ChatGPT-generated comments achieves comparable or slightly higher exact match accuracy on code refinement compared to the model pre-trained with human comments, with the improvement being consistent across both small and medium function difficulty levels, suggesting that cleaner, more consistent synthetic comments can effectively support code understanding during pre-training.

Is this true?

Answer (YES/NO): NO